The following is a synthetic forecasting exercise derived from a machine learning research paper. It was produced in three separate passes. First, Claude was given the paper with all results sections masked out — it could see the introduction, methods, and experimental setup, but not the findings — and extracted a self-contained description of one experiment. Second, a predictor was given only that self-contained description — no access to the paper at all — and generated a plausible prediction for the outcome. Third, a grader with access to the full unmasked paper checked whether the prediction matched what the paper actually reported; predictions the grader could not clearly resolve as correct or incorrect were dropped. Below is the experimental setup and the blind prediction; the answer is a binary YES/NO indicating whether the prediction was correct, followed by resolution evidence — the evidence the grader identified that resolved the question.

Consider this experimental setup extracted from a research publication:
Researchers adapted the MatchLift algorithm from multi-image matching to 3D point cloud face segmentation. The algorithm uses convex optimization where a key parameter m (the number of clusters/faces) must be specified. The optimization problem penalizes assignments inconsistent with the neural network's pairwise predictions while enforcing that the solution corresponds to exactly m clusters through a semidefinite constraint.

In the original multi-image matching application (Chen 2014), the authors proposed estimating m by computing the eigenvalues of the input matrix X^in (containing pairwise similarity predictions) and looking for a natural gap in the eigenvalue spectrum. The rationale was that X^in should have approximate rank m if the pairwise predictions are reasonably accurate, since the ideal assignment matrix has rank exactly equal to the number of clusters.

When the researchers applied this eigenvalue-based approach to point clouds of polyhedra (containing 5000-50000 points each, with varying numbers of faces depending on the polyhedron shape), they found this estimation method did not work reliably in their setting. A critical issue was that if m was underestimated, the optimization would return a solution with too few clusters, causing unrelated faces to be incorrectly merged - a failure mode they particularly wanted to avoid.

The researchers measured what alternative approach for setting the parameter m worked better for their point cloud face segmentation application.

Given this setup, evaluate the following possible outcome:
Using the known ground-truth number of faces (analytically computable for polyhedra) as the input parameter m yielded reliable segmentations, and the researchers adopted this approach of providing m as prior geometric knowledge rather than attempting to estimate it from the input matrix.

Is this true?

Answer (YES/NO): NO